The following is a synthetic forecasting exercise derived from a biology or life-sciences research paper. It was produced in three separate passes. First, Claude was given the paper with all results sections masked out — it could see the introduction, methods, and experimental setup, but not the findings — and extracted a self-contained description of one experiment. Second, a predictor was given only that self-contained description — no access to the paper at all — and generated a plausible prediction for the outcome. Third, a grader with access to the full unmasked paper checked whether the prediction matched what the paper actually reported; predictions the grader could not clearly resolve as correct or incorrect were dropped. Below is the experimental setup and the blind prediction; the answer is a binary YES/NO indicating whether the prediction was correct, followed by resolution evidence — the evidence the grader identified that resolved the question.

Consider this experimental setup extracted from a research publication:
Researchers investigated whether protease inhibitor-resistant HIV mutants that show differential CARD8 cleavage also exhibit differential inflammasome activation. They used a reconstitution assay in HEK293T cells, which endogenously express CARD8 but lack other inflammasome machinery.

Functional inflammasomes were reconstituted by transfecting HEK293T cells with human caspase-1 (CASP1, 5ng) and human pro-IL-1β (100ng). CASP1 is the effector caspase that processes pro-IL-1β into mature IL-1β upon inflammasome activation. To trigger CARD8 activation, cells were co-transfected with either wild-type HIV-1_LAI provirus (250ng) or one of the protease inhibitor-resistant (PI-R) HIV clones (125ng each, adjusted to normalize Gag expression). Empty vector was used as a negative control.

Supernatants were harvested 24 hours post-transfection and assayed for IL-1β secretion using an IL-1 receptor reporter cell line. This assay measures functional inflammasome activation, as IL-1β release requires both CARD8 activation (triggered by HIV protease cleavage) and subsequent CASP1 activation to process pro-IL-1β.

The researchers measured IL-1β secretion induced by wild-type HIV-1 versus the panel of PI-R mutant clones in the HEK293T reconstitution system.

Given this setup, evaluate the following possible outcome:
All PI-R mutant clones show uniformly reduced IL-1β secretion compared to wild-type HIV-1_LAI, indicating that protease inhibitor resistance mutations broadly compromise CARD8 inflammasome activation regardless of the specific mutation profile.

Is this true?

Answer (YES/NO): NO